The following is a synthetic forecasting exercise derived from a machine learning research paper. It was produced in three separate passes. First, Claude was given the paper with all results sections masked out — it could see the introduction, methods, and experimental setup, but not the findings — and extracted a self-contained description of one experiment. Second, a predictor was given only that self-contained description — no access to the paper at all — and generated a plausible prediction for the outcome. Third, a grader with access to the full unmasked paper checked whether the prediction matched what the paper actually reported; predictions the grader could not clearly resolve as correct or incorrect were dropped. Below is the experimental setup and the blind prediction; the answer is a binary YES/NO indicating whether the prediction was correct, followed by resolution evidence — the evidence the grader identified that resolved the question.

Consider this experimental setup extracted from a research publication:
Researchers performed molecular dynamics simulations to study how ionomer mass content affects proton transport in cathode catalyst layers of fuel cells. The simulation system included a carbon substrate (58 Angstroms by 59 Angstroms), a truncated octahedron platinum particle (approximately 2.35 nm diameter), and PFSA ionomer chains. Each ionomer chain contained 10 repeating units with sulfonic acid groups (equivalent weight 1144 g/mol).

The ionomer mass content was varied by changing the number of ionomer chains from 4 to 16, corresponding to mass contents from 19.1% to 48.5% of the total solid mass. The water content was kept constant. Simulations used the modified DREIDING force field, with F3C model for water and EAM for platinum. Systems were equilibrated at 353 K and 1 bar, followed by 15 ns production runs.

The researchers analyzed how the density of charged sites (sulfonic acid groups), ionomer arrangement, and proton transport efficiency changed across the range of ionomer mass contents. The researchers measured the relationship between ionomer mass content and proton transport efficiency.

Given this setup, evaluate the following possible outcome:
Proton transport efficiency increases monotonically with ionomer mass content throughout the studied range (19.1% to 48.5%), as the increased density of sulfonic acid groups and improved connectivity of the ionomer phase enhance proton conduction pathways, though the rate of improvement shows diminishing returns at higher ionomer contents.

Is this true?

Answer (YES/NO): NO